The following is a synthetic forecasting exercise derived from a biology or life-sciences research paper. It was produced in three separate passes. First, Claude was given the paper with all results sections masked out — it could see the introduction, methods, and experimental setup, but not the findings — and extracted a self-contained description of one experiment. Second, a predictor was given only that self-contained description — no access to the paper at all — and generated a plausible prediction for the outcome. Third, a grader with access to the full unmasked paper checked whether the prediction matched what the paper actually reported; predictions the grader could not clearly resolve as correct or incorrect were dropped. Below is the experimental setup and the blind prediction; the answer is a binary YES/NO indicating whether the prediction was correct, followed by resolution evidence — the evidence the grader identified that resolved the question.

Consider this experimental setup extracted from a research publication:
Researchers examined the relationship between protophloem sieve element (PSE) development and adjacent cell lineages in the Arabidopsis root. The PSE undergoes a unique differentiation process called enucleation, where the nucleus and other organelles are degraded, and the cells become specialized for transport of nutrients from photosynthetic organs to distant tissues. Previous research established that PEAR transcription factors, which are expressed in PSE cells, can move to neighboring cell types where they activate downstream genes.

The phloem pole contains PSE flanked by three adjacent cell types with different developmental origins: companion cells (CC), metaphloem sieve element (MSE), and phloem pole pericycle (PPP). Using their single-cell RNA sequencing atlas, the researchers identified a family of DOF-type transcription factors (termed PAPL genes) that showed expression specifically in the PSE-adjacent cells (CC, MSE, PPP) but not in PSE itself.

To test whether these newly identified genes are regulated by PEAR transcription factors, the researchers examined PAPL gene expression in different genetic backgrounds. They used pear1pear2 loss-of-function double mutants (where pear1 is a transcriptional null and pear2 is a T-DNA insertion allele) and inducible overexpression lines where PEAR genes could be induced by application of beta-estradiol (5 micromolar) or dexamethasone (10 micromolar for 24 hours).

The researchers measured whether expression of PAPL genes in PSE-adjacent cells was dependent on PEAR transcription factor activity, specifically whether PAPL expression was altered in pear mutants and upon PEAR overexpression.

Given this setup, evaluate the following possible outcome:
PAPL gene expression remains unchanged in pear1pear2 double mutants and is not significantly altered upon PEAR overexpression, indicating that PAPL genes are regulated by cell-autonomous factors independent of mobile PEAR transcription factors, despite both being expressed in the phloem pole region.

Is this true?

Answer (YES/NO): NO